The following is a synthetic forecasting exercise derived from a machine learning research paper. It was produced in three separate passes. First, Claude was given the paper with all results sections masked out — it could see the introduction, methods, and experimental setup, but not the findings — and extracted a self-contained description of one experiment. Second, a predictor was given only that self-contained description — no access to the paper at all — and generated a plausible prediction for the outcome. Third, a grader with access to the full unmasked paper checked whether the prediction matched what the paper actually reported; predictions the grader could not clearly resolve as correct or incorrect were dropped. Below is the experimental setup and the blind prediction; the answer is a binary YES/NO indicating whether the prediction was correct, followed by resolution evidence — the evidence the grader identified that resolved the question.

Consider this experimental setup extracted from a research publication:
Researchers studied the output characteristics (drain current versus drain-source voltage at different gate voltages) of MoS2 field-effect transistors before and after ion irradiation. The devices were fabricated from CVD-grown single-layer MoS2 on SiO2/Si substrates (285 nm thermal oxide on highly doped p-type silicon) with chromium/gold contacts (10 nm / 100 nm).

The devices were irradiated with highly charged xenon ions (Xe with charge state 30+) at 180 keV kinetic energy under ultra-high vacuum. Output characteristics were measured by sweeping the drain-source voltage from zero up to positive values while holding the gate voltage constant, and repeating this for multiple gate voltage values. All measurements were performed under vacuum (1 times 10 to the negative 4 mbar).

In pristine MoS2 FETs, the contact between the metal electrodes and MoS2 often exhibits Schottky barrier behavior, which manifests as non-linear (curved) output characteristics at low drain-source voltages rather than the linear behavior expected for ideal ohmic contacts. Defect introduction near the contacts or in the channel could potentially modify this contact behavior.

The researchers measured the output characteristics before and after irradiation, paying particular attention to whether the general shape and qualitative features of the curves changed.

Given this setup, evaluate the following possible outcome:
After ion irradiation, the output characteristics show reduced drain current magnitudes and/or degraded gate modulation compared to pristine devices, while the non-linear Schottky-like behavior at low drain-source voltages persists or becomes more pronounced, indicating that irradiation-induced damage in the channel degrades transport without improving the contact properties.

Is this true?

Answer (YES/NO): YES